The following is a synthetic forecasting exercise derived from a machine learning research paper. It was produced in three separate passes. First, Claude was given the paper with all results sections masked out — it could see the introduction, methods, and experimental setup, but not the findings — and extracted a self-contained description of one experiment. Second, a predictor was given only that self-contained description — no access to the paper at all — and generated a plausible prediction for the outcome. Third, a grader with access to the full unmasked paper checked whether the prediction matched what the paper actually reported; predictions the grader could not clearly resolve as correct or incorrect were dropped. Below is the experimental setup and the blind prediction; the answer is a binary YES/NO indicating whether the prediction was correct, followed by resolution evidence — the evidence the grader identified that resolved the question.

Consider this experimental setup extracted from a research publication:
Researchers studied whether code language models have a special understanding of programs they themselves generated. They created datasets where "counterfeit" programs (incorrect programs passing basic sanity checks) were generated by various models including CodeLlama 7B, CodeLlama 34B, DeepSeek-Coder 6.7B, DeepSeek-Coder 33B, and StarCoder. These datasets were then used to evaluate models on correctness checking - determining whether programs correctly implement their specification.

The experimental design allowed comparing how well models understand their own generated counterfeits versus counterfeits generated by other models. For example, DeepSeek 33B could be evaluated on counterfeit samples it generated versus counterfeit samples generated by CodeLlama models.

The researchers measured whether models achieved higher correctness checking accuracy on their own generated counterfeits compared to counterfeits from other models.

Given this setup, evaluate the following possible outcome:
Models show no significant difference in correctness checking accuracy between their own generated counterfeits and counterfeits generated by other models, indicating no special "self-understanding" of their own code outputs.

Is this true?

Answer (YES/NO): YES